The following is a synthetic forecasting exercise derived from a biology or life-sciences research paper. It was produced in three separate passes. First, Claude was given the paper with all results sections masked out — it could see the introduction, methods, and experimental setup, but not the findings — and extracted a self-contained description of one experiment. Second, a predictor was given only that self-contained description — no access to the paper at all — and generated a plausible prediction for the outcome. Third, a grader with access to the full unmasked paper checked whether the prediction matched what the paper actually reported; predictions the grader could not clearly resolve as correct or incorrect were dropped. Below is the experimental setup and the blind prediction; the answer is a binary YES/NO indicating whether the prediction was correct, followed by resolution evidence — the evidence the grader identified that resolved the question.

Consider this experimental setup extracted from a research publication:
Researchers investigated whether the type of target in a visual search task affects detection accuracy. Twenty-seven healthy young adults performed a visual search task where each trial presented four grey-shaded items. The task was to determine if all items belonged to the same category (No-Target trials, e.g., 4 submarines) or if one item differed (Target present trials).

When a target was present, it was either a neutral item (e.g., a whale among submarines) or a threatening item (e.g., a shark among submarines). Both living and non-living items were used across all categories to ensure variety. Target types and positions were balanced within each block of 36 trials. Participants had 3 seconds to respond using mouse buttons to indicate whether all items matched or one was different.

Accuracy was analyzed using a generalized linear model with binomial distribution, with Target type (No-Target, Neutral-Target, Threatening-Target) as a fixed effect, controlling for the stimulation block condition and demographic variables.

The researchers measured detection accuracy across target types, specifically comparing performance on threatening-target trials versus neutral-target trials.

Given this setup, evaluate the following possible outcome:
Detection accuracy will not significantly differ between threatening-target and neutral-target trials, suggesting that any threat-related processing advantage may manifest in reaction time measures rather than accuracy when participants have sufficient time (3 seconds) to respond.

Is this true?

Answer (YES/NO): YES